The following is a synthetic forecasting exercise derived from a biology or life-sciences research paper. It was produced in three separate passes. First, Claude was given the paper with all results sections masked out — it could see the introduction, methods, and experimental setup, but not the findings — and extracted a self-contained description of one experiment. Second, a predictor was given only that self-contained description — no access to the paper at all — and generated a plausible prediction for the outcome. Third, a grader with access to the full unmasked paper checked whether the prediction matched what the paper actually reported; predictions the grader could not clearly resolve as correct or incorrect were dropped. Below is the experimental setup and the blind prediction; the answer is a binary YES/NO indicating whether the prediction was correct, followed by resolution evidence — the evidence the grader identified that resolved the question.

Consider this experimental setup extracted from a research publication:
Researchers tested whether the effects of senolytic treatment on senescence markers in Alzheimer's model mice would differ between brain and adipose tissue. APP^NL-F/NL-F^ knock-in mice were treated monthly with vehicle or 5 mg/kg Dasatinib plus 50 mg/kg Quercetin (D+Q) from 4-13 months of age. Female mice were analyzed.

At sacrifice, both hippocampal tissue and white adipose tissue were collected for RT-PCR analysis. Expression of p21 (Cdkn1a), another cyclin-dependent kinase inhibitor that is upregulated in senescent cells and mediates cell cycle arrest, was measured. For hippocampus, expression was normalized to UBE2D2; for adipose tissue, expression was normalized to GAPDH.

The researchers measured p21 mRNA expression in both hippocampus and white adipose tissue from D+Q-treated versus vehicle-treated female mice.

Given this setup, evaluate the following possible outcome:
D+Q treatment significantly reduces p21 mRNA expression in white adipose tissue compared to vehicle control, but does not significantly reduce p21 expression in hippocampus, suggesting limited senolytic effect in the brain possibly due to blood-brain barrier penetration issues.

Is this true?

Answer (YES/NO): NO